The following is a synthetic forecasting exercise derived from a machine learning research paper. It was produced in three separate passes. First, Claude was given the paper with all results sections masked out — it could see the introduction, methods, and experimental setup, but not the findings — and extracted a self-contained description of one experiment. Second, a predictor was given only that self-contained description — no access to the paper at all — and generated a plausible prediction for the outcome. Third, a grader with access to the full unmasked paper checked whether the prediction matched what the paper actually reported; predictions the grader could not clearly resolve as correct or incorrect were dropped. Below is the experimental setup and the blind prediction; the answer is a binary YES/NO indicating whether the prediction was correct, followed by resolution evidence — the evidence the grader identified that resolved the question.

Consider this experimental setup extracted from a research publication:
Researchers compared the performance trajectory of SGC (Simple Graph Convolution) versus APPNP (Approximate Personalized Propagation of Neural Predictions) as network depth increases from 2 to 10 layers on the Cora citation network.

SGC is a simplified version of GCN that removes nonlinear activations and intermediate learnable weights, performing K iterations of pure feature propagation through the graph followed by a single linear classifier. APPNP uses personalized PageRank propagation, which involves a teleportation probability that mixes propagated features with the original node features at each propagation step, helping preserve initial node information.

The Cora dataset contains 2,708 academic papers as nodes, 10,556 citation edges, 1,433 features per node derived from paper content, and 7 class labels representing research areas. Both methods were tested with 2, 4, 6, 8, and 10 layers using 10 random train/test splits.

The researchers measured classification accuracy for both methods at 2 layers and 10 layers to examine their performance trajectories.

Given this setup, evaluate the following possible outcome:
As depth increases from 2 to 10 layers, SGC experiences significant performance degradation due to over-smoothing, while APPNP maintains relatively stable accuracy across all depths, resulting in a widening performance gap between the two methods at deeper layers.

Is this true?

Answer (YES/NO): NO